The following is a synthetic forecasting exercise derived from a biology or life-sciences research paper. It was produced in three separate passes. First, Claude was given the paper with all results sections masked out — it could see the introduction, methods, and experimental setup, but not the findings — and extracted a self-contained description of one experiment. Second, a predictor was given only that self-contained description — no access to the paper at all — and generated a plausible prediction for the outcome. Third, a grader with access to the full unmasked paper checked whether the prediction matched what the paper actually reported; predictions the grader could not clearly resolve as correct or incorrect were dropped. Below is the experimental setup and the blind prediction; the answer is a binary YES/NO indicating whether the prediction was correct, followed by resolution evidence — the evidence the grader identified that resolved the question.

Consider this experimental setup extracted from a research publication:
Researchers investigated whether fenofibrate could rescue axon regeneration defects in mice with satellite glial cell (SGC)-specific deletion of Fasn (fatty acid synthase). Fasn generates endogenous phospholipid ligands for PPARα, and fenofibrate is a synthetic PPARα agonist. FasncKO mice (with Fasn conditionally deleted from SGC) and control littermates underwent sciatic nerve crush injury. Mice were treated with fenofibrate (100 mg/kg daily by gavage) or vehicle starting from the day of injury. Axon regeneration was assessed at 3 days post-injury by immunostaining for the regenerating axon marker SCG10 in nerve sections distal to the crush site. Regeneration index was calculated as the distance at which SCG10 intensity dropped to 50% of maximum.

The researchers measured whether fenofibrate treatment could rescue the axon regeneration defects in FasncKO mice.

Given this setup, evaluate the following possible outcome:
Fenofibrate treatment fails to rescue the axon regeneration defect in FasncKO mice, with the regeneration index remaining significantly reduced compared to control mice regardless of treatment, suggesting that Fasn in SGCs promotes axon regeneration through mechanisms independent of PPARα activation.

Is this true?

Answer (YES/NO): NO